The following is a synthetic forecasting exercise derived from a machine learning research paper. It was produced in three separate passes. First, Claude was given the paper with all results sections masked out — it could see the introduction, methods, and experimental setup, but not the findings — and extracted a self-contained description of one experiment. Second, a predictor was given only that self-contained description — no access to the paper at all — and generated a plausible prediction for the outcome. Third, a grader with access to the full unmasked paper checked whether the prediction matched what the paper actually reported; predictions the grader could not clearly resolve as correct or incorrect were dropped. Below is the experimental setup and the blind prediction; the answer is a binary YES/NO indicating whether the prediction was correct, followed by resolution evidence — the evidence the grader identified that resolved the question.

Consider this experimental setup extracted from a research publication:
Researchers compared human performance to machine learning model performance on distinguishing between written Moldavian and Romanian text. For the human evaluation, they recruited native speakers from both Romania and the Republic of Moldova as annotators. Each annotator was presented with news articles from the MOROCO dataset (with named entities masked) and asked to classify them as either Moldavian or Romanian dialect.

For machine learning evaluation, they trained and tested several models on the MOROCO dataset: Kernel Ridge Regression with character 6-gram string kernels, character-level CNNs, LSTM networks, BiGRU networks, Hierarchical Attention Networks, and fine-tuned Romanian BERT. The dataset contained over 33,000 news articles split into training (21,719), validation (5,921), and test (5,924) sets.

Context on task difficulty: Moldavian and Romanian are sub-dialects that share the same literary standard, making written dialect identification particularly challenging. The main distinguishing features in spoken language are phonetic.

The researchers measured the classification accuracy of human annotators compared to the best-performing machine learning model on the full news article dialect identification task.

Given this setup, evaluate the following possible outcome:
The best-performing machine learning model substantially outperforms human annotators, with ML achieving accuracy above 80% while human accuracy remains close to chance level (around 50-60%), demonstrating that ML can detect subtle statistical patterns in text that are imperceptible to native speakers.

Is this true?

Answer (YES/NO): YES